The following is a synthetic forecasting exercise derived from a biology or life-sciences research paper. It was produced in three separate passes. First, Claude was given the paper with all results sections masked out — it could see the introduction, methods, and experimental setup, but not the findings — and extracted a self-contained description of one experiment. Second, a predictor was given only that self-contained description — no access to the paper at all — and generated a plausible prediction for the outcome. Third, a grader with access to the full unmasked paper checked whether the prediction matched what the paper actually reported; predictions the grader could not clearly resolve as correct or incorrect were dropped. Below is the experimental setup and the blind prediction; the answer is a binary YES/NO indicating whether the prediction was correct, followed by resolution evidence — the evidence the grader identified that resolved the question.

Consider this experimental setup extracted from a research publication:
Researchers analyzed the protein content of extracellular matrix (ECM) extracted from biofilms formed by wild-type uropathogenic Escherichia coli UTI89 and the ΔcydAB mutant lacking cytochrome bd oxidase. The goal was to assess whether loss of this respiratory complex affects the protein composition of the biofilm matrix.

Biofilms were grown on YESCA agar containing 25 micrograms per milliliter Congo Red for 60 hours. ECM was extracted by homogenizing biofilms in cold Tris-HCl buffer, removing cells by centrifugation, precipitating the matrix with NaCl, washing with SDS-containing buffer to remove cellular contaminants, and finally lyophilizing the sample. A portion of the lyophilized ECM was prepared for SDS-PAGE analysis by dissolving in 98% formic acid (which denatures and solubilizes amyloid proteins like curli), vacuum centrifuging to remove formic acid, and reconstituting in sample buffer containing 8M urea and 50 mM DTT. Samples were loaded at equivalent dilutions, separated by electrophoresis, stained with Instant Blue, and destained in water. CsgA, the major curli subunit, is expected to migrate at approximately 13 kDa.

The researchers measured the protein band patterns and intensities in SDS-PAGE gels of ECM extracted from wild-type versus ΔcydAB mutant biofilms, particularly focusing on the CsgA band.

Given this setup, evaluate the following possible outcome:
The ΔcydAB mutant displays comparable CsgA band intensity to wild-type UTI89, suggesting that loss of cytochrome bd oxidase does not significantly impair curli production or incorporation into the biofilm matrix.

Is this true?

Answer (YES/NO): YES